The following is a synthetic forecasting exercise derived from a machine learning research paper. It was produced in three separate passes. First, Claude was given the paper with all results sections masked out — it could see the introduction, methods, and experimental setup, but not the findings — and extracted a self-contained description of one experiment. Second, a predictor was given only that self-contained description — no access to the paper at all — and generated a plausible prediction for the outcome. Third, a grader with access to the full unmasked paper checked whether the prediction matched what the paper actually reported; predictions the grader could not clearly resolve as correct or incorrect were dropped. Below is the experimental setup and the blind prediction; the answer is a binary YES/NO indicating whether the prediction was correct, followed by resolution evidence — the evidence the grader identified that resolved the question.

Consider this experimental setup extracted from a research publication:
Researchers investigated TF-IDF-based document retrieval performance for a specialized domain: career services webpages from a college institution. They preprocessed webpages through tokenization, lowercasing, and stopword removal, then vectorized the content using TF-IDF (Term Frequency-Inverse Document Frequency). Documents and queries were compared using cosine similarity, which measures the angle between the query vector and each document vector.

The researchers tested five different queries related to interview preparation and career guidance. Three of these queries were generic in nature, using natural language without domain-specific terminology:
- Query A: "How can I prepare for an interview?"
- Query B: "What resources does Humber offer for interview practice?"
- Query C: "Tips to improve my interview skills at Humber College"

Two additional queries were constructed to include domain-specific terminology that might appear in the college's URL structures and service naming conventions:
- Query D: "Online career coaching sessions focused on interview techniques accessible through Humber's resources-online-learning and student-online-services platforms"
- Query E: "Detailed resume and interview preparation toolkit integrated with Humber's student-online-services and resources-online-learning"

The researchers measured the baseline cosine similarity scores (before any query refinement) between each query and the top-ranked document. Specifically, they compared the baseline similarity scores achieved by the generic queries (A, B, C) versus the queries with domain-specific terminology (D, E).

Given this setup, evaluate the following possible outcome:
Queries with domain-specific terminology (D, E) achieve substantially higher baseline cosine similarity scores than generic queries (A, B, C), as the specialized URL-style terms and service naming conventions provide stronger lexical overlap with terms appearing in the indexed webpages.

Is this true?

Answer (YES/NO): YES